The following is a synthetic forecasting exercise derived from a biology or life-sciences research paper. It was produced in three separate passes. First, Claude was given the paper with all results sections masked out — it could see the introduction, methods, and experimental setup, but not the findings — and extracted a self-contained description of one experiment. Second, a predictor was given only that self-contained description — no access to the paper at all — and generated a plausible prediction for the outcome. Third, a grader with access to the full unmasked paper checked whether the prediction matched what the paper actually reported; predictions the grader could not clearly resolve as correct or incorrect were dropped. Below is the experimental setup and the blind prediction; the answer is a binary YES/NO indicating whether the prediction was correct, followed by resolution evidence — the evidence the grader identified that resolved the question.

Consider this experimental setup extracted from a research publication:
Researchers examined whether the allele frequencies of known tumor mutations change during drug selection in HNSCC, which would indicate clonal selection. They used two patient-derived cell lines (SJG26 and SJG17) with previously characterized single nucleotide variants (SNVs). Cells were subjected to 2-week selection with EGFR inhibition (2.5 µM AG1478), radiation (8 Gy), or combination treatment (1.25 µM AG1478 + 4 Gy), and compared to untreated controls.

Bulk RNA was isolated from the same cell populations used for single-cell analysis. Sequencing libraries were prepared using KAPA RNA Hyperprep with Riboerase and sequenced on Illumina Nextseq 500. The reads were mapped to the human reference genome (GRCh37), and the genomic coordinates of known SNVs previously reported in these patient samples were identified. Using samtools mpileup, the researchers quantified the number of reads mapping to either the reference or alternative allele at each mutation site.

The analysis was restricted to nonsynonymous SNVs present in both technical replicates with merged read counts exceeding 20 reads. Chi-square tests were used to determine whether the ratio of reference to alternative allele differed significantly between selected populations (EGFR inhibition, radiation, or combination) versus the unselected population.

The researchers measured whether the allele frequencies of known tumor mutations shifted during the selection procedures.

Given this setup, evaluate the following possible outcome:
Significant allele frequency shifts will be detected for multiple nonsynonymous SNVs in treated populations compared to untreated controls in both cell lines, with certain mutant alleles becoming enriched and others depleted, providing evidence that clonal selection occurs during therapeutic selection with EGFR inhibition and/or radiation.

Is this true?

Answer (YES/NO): NO